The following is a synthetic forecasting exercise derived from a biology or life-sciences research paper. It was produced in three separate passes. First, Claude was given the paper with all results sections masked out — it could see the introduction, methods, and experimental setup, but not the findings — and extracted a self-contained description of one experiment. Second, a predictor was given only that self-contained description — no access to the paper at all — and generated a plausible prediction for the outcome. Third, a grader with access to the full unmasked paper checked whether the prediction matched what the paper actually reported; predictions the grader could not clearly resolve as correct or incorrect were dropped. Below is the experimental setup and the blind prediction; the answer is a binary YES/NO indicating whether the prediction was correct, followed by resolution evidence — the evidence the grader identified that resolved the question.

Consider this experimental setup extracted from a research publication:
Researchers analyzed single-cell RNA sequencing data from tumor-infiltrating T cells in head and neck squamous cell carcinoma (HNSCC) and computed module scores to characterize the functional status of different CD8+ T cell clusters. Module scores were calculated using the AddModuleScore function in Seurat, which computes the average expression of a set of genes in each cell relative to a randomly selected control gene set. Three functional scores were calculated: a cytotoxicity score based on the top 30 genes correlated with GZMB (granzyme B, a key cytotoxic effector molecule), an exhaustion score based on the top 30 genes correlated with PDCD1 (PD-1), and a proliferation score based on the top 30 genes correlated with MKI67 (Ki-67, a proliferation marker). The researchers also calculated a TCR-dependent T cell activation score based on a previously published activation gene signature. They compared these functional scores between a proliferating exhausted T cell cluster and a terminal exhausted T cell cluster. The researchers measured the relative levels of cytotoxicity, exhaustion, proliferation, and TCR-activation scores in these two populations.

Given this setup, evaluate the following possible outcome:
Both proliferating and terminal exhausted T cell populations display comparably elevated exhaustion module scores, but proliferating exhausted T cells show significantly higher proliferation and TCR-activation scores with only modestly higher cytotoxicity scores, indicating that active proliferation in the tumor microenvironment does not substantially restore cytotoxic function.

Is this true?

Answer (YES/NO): NO